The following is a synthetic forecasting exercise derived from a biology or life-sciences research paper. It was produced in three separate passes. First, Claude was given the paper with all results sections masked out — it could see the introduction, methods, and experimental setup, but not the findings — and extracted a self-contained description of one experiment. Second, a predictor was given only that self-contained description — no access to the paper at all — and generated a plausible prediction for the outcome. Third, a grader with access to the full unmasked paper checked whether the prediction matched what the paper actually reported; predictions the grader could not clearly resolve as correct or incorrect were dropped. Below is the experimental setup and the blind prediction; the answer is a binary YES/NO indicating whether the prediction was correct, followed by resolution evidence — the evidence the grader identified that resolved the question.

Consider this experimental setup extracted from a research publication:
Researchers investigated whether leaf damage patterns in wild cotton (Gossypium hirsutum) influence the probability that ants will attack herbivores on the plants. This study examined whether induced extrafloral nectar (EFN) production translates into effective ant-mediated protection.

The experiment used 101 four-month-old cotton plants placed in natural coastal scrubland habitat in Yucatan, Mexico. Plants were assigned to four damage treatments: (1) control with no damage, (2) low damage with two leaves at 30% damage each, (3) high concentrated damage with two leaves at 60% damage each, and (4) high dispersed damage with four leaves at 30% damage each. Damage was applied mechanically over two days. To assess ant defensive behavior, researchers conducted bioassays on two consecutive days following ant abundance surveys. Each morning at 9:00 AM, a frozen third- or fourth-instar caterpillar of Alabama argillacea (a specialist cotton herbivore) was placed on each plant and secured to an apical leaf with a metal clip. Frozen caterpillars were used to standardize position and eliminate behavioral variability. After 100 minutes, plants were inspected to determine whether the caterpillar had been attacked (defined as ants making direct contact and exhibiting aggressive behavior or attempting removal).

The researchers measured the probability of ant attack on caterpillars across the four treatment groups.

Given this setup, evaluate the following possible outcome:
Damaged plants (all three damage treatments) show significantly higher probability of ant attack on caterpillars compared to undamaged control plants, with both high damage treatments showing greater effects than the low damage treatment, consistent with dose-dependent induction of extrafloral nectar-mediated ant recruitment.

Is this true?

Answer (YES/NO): NO